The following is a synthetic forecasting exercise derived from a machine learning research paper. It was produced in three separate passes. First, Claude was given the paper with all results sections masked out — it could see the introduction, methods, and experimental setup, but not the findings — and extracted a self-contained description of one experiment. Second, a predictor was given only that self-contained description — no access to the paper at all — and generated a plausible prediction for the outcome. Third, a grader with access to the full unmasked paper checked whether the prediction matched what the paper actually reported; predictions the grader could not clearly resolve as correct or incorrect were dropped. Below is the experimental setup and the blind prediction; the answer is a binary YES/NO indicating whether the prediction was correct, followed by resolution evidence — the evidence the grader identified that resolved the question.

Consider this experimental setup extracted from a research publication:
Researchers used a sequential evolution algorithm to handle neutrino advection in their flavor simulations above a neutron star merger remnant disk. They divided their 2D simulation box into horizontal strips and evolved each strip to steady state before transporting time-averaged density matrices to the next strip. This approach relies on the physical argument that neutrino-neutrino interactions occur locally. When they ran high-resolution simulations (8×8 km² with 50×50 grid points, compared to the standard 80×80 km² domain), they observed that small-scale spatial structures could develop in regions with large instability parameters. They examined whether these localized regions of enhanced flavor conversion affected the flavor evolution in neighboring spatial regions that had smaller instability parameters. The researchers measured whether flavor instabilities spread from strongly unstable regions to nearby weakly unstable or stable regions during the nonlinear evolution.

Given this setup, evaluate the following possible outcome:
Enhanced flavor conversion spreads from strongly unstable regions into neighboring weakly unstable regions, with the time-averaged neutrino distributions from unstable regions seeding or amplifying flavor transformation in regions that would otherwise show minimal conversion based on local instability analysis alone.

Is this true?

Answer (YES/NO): NO